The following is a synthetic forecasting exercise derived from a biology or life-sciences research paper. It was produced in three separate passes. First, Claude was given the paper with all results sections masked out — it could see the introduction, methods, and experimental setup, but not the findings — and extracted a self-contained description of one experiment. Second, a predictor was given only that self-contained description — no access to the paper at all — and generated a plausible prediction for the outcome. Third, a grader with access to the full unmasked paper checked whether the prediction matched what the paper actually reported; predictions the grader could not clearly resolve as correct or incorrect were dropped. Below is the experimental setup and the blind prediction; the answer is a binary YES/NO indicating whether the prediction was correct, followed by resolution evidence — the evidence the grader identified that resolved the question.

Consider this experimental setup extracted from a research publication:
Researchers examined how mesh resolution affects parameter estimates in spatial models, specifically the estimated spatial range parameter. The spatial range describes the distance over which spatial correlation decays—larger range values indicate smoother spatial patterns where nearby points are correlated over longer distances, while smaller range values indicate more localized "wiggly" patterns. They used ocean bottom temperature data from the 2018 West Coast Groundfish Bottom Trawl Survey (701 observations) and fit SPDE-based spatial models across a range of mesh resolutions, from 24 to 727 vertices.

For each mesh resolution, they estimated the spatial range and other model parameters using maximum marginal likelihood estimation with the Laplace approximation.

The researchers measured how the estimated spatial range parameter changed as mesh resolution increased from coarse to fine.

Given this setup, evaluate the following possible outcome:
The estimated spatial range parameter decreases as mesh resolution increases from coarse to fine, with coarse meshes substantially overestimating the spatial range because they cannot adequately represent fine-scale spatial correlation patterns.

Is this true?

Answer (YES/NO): NO